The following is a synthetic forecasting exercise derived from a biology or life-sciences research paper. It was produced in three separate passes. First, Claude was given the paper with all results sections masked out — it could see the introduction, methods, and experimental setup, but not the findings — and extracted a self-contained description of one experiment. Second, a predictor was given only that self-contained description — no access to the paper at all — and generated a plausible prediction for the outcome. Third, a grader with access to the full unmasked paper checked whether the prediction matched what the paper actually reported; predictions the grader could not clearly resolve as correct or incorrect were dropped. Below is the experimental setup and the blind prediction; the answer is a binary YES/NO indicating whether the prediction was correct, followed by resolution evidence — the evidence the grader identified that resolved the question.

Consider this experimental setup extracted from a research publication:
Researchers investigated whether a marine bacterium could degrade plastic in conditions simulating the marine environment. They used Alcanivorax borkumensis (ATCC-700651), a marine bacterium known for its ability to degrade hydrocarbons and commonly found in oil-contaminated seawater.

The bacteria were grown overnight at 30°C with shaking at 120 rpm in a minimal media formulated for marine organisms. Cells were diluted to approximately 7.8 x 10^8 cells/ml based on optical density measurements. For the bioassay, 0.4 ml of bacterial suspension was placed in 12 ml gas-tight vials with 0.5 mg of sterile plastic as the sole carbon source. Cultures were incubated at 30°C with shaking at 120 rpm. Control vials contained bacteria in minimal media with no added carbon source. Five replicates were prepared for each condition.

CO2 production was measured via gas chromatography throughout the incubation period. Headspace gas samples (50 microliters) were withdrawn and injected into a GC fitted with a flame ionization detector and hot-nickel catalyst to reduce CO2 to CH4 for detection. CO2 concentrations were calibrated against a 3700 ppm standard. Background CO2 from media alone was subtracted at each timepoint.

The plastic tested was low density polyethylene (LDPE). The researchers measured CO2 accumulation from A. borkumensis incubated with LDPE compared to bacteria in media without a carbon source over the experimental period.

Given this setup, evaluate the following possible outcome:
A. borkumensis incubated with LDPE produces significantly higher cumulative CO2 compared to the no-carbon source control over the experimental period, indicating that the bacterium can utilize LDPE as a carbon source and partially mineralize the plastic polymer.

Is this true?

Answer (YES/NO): NO